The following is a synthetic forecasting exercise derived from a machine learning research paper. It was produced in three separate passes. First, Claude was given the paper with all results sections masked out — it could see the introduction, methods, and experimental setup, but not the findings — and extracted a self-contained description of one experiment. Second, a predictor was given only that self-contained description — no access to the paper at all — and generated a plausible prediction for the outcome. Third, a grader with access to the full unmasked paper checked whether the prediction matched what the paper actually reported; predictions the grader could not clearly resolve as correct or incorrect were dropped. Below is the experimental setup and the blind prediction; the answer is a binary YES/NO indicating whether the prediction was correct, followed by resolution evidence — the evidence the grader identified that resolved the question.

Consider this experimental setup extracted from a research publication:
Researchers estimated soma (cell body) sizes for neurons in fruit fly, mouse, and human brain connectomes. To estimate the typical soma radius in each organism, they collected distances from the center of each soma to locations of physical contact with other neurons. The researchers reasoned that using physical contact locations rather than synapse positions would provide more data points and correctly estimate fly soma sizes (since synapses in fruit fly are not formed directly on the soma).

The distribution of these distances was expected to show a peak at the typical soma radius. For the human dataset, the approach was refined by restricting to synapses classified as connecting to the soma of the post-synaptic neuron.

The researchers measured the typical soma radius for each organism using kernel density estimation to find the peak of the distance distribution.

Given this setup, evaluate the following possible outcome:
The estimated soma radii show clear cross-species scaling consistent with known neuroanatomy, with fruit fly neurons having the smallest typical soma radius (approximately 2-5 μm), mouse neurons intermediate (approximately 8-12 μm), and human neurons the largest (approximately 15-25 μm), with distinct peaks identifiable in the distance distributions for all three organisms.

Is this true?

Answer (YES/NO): NO